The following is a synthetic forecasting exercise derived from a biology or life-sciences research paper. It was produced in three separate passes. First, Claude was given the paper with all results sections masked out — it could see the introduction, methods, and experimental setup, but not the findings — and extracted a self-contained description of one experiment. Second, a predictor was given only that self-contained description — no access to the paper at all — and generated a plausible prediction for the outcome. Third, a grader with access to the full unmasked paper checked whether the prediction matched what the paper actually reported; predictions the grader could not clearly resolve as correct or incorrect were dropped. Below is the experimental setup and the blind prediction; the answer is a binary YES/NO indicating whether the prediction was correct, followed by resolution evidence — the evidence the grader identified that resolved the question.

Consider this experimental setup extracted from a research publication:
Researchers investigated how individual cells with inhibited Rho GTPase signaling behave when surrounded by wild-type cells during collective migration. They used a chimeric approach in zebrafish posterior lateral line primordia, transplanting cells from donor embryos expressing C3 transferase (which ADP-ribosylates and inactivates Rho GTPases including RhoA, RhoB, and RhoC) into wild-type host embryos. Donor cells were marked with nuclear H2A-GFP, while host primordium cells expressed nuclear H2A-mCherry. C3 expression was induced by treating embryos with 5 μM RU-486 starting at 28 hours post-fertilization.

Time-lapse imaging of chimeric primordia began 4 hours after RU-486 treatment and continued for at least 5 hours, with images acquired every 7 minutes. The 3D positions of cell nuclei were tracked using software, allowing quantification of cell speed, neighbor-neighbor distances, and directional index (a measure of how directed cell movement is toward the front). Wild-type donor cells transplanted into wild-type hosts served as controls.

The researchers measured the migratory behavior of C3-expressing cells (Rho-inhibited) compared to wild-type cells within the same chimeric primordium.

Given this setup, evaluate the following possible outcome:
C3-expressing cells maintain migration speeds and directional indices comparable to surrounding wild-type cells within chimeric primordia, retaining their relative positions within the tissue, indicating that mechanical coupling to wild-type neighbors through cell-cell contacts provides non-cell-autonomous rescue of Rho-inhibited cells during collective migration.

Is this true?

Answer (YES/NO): NO